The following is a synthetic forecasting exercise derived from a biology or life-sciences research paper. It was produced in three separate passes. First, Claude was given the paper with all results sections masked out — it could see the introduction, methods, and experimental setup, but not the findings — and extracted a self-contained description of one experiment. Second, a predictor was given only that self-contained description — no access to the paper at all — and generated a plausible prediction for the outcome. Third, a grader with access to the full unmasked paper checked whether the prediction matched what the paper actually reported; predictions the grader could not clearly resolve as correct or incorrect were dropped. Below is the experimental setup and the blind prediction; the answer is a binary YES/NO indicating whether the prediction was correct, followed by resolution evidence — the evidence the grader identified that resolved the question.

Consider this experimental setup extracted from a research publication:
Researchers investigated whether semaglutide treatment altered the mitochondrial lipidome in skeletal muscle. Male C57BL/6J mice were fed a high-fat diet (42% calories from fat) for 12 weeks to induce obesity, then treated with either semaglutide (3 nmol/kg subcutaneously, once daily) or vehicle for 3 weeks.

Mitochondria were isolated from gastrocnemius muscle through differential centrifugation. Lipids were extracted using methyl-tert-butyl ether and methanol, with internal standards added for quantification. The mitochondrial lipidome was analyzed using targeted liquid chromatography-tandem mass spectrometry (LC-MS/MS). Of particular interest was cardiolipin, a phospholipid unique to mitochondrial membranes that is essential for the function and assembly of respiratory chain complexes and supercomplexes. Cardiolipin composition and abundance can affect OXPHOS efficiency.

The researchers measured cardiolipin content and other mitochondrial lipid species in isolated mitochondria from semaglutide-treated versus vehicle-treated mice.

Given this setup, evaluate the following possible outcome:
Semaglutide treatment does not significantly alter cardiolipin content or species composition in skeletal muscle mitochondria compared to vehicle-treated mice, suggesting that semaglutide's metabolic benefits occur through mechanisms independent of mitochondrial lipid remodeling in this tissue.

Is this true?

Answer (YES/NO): YES